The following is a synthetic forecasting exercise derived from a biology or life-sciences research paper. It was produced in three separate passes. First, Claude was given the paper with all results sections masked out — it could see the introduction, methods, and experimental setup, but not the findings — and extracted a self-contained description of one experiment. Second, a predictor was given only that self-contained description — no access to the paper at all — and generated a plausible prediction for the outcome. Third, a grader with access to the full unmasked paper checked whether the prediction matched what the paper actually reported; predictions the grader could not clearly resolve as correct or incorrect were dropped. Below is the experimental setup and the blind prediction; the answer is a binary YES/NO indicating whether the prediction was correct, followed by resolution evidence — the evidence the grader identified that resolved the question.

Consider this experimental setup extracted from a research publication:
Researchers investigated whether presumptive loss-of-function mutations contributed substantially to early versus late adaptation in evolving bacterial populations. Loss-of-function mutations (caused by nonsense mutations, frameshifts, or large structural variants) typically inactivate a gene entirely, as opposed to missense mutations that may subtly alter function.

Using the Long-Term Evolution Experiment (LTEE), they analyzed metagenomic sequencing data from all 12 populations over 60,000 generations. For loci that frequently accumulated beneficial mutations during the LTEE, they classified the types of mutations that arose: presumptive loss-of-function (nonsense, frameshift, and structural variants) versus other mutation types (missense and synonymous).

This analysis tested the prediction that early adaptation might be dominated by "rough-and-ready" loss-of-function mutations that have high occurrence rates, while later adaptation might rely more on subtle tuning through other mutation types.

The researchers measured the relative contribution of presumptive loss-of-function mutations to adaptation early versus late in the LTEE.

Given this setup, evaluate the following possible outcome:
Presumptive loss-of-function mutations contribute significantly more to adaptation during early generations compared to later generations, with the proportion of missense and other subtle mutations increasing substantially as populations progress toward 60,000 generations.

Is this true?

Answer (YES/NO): YES